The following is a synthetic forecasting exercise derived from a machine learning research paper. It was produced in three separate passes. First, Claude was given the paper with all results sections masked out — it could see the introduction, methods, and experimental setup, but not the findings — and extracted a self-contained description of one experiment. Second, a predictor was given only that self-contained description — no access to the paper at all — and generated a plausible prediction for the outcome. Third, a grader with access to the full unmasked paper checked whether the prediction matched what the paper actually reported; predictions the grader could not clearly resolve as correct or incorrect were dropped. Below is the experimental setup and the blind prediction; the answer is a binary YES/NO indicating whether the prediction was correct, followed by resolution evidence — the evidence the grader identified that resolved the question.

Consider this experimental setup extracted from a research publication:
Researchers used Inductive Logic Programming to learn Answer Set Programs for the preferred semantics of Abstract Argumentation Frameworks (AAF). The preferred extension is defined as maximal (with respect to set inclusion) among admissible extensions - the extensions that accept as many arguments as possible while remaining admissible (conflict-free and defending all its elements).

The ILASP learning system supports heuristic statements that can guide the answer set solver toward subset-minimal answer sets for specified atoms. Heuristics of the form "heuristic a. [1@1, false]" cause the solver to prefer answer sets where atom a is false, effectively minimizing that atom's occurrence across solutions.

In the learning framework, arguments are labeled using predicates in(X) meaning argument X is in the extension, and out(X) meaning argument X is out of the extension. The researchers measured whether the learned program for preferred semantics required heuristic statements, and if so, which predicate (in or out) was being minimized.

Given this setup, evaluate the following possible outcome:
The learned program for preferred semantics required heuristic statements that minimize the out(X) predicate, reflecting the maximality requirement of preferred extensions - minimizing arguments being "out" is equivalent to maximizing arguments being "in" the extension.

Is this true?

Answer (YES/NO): YES